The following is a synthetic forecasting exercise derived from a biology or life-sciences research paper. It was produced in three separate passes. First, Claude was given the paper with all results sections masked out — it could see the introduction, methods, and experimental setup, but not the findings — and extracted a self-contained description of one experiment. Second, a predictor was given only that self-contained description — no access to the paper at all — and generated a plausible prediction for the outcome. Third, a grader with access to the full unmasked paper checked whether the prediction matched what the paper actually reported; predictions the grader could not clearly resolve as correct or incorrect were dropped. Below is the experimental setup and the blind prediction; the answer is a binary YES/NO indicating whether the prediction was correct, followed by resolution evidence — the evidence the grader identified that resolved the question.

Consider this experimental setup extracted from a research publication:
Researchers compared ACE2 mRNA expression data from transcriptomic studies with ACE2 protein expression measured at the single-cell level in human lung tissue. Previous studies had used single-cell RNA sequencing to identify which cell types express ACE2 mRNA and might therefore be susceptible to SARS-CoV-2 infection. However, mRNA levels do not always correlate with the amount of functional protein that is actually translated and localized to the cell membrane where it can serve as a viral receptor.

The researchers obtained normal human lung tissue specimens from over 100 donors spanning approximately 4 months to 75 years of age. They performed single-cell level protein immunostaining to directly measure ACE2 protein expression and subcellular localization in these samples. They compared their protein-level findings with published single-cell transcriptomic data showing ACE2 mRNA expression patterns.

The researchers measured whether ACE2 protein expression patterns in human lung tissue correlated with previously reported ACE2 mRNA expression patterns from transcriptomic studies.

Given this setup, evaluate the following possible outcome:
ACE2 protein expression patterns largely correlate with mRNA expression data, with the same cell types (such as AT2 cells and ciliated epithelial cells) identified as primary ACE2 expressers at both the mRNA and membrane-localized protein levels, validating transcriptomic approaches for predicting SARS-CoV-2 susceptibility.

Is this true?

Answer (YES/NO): NO